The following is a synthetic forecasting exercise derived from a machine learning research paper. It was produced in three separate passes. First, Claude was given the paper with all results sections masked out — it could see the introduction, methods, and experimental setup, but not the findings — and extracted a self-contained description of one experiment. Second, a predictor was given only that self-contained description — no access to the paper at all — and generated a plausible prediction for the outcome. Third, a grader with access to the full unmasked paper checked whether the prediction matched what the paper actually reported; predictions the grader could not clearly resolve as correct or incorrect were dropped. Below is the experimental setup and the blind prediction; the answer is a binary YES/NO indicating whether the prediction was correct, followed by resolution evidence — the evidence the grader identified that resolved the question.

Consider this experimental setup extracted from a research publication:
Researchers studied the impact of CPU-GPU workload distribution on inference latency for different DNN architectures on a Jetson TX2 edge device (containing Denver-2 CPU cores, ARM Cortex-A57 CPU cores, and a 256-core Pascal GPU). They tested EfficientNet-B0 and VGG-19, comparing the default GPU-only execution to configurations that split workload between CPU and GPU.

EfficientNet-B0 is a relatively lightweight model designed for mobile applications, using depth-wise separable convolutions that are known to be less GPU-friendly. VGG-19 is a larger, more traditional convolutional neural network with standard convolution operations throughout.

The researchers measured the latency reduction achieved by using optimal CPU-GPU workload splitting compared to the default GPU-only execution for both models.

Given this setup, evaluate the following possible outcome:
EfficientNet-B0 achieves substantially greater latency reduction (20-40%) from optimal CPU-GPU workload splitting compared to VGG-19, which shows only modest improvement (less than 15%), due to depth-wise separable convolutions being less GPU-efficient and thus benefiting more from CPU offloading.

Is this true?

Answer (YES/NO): NO